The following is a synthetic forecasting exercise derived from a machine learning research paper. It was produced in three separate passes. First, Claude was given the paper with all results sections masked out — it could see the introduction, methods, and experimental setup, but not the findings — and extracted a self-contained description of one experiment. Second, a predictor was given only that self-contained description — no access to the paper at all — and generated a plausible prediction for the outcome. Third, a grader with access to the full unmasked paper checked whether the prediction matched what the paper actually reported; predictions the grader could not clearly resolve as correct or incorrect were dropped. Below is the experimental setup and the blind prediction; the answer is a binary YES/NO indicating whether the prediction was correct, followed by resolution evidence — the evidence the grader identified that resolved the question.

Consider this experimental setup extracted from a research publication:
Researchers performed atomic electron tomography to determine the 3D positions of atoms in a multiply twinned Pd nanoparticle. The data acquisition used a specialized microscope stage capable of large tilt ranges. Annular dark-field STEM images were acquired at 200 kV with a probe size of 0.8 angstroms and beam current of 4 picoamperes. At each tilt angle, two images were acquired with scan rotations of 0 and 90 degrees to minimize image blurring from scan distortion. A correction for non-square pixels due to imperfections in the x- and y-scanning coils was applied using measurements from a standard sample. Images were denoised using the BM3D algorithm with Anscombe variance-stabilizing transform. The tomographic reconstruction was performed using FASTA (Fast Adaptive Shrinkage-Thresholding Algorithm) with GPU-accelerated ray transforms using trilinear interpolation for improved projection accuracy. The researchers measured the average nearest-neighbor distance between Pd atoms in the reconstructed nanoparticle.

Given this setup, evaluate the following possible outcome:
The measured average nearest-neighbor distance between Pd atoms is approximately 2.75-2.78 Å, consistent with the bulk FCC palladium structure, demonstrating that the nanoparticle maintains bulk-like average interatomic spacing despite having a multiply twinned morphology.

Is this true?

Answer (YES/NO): NO